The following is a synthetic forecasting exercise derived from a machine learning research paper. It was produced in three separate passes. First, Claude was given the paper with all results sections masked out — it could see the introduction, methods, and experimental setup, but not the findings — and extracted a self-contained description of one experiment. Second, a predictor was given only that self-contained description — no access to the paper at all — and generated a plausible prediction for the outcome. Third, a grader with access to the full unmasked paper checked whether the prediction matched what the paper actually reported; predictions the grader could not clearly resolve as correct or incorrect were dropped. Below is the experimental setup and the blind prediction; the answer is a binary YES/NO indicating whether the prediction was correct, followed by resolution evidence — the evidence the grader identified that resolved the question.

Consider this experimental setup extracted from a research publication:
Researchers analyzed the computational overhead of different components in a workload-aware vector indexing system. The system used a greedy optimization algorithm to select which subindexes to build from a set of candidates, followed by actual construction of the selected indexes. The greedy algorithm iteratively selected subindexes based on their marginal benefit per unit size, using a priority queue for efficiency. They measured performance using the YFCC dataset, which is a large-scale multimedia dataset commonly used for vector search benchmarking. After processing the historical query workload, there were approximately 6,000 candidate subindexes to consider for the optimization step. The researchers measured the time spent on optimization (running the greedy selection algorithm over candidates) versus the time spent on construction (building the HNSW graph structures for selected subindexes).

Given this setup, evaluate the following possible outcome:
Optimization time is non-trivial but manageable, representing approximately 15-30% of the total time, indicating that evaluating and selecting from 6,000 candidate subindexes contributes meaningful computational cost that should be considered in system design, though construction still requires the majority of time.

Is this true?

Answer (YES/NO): NO